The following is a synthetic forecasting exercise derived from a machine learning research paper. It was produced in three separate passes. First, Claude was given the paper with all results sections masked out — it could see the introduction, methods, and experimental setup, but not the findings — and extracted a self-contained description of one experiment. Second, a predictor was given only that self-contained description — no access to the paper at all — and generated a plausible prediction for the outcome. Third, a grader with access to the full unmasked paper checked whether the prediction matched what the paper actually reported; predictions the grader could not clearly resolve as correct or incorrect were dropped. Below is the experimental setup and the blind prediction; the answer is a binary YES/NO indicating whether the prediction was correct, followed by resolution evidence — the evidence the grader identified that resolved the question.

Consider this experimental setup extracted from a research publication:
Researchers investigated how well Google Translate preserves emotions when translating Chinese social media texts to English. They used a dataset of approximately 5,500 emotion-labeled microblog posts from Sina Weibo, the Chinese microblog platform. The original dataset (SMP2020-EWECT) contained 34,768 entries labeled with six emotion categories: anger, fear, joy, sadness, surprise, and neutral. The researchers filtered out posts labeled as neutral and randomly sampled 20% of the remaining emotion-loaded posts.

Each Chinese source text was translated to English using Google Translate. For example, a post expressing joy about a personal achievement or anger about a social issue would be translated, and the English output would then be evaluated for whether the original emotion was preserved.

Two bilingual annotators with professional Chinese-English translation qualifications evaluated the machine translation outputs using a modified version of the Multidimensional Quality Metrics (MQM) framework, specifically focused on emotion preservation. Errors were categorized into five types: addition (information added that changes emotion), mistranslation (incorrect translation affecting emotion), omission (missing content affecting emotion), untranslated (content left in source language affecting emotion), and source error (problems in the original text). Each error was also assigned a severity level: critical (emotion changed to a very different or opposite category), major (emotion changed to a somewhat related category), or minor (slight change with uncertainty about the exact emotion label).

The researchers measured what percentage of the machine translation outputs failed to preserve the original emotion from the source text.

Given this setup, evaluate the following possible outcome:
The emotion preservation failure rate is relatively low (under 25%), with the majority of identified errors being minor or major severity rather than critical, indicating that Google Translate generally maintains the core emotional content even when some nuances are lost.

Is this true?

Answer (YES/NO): NO